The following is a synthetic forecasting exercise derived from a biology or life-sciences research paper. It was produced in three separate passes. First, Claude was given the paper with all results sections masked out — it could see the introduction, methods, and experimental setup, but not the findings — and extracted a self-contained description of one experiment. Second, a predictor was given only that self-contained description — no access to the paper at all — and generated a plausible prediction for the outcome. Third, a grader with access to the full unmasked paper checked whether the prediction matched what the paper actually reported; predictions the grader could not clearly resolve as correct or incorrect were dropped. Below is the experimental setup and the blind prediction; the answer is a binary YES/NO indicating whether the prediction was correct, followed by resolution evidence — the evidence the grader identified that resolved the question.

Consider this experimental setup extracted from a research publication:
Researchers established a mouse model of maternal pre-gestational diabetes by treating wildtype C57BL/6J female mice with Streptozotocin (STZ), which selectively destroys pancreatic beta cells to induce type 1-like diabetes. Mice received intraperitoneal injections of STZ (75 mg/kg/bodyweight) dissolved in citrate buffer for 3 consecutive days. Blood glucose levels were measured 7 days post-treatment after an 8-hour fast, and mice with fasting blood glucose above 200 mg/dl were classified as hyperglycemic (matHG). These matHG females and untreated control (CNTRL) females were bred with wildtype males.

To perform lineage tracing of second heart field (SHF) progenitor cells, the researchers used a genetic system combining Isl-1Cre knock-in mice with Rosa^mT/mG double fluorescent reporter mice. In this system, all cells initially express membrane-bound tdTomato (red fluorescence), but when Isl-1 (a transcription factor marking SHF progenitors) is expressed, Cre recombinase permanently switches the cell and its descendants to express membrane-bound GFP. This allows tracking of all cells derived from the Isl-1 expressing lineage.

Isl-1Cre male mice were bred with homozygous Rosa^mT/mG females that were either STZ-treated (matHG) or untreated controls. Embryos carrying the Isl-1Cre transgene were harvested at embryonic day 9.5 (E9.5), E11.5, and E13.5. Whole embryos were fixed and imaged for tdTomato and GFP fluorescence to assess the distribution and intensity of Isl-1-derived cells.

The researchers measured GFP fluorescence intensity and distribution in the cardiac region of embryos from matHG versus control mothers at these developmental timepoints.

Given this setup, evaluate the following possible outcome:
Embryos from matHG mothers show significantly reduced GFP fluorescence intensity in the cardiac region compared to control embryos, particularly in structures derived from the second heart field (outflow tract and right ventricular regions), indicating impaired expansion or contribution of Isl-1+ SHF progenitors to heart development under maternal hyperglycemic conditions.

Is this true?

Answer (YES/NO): YES